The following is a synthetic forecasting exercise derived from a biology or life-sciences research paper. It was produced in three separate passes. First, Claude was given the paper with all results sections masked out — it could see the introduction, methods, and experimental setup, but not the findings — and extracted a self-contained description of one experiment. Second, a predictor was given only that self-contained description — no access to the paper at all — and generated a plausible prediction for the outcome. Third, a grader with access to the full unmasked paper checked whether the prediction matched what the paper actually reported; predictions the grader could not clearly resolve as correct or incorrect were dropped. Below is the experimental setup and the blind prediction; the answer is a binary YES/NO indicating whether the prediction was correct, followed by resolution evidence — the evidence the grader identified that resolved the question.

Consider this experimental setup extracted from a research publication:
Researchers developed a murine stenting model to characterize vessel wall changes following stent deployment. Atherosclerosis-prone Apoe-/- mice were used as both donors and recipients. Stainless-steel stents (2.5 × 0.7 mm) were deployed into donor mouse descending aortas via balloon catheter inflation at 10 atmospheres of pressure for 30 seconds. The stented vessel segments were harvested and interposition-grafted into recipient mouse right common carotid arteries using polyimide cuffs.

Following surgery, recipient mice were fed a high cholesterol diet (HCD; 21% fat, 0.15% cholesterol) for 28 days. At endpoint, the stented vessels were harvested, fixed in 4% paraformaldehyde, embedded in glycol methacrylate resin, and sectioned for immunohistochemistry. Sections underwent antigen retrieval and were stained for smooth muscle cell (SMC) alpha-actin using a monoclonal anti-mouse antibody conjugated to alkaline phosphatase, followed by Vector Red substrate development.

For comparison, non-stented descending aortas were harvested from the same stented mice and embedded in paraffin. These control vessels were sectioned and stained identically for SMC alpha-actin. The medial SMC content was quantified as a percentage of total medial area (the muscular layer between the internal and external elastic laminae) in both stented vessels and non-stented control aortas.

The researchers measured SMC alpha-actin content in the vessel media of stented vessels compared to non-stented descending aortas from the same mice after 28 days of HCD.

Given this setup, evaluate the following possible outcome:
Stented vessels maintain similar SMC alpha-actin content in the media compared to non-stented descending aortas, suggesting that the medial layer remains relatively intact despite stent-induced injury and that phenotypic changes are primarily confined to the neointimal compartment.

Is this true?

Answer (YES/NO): NO